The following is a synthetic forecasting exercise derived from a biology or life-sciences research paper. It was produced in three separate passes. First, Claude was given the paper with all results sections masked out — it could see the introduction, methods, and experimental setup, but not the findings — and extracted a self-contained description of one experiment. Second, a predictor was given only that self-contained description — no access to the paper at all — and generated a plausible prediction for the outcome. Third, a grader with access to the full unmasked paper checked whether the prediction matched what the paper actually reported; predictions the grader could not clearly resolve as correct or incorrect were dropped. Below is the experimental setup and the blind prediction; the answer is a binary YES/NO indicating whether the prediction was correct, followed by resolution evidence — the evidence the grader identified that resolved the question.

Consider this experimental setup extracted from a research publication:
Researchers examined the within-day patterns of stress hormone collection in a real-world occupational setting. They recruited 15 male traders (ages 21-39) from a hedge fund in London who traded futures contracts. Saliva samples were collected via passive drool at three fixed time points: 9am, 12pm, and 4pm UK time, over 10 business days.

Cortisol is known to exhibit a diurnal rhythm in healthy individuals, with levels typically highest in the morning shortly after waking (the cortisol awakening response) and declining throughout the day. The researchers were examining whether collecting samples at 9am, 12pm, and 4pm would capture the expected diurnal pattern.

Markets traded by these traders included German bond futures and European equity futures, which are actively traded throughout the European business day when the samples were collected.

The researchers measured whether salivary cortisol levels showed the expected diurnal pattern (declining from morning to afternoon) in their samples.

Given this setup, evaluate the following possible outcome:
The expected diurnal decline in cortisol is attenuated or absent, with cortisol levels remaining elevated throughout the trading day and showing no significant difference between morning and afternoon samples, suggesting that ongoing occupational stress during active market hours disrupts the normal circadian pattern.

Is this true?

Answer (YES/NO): NO